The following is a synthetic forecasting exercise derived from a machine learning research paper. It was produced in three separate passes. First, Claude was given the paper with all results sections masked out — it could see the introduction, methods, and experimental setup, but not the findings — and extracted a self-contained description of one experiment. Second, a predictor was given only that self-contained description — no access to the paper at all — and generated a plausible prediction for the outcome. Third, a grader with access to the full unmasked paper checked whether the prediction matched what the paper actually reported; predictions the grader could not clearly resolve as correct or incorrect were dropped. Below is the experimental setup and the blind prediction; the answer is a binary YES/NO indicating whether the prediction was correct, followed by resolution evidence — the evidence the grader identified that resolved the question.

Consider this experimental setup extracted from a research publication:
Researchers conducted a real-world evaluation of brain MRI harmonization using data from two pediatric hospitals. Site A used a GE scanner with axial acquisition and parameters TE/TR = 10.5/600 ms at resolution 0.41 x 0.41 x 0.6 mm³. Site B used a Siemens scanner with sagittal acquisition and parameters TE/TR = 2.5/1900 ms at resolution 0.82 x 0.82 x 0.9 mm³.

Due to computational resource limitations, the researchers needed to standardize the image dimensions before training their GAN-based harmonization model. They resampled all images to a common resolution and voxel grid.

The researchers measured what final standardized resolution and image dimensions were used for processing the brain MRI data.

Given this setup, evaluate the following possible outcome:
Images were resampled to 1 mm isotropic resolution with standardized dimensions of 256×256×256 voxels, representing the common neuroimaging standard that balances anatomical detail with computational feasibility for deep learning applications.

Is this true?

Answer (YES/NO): YES